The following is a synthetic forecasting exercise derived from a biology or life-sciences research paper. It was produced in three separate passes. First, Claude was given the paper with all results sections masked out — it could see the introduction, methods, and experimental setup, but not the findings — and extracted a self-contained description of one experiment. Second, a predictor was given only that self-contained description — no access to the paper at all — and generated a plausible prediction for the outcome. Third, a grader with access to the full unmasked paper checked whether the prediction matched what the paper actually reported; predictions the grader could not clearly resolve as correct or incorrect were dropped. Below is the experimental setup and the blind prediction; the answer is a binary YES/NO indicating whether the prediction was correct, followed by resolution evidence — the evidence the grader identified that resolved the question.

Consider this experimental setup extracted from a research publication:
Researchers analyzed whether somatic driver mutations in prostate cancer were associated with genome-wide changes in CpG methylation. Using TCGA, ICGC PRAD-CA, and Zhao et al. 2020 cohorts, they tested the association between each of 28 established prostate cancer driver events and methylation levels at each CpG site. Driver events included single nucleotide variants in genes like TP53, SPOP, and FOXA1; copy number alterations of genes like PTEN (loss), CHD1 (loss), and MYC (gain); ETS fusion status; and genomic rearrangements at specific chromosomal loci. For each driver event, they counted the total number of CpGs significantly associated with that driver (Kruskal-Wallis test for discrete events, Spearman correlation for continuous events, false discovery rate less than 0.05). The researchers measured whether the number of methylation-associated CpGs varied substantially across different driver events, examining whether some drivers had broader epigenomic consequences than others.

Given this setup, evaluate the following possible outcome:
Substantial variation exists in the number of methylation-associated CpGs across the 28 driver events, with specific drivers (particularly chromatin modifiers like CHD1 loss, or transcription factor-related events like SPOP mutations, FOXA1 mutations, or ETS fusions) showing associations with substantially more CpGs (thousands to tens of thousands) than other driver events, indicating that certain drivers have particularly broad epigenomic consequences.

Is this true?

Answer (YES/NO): NO